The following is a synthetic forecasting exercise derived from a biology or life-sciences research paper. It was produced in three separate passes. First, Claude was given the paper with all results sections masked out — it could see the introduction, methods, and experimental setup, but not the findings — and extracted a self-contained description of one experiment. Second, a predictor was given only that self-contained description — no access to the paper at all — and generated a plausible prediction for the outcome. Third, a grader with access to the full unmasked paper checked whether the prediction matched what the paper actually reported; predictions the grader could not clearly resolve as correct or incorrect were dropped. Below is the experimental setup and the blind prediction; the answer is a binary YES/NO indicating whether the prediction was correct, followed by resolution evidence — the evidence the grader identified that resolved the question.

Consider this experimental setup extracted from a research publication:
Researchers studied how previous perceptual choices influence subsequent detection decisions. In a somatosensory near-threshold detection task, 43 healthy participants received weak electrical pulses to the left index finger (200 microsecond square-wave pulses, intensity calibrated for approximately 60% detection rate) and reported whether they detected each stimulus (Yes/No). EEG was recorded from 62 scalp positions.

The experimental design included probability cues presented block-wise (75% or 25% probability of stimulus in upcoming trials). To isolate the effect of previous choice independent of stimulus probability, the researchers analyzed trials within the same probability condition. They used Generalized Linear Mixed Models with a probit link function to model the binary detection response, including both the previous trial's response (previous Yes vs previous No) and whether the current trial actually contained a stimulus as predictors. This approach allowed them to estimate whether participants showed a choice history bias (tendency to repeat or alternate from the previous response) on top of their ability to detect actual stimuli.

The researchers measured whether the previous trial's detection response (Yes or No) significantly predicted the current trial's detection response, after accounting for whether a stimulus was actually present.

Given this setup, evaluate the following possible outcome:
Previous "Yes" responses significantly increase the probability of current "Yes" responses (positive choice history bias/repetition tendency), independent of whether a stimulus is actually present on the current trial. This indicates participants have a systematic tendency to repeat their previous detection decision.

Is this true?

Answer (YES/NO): YES